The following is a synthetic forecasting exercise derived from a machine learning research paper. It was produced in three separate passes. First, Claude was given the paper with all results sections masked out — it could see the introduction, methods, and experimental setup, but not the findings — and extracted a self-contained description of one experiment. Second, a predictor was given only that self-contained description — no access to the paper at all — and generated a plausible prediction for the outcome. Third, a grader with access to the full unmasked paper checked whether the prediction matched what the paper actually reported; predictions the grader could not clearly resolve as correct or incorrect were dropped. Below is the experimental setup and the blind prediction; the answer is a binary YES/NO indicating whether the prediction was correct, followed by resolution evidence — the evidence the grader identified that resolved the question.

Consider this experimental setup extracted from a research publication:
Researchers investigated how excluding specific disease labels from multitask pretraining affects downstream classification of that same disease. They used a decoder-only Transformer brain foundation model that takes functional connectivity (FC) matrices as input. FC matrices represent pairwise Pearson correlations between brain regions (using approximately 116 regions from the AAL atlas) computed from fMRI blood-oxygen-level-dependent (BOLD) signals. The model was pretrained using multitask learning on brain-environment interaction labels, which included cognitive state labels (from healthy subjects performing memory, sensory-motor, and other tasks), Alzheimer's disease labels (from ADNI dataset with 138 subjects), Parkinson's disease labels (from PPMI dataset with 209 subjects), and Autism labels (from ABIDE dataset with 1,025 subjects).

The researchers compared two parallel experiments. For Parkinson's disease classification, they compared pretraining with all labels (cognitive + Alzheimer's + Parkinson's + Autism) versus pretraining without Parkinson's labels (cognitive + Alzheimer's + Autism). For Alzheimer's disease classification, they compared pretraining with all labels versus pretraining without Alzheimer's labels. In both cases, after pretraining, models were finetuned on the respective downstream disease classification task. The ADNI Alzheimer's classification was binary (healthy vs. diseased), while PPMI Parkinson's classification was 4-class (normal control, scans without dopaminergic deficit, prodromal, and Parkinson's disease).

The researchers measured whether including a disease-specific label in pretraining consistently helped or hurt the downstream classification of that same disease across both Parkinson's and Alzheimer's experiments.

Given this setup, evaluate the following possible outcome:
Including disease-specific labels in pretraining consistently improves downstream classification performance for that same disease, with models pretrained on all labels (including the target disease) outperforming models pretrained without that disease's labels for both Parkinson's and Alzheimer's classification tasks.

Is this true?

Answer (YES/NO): YES